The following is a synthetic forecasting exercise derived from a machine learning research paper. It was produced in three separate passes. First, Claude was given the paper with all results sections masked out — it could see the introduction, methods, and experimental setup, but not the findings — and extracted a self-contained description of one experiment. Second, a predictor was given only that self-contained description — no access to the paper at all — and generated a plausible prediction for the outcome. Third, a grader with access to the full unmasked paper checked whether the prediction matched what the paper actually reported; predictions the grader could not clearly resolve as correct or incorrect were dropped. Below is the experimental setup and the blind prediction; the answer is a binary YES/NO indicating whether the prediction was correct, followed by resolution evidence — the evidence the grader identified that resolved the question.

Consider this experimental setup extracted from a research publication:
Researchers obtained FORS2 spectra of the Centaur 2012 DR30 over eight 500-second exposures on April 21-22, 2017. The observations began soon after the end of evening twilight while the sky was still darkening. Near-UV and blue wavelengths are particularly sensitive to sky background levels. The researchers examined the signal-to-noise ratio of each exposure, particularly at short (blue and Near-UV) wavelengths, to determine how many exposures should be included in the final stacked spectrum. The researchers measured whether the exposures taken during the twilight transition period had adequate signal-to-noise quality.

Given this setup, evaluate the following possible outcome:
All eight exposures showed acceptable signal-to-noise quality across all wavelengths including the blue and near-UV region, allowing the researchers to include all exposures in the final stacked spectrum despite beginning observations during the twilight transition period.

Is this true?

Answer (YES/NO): NO